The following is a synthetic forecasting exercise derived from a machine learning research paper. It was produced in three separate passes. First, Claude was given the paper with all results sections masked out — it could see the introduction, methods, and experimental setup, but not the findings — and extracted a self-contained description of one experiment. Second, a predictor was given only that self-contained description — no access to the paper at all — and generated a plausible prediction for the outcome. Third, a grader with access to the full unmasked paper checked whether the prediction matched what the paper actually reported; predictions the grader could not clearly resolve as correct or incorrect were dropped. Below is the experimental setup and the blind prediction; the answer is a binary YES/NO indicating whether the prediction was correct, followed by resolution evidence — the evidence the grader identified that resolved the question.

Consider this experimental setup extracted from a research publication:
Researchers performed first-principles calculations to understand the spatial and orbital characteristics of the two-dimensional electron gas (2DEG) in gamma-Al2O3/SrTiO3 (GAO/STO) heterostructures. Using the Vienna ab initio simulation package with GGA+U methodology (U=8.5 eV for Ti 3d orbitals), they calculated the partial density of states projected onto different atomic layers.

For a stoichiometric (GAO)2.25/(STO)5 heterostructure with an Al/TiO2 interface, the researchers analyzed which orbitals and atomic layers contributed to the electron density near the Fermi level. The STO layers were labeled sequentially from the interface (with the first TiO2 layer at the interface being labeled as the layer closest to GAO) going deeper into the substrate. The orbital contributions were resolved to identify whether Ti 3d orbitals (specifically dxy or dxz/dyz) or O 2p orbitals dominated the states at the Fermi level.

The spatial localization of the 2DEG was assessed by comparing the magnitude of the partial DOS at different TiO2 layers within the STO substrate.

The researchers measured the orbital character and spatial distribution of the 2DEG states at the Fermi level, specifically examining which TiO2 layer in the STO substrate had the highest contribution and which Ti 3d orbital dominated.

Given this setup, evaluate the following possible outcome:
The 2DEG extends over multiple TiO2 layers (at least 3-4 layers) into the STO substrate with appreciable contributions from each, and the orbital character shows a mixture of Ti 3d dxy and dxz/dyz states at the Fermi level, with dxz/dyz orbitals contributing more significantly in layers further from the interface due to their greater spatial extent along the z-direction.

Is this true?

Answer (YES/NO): NO